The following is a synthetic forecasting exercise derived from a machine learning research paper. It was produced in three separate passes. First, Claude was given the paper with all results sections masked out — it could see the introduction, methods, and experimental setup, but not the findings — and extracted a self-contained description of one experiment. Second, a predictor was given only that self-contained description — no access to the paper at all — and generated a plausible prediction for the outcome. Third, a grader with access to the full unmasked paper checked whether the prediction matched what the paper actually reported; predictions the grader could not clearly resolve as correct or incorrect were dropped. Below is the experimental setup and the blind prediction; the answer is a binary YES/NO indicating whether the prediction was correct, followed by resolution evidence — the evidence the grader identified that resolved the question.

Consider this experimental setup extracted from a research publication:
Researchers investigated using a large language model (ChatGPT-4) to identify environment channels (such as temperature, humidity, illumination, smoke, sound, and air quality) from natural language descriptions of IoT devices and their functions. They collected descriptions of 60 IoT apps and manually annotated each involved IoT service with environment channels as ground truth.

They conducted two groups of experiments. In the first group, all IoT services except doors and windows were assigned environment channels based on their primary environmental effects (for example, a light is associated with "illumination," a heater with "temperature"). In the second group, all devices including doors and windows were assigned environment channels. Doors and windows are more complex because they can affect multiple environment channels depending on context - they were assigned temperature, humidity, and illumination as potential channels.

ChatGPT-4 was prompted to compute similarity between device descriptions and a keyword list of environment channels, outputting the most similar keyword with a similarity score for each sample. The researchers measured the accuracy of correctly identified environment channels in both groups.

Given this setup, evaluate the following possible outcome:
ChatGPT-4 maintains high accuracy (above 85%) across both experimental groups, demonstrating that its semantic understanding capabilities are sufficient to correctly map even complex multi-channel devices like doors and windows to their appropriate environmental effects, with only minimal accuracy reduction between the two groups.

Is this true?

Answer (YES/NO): NO